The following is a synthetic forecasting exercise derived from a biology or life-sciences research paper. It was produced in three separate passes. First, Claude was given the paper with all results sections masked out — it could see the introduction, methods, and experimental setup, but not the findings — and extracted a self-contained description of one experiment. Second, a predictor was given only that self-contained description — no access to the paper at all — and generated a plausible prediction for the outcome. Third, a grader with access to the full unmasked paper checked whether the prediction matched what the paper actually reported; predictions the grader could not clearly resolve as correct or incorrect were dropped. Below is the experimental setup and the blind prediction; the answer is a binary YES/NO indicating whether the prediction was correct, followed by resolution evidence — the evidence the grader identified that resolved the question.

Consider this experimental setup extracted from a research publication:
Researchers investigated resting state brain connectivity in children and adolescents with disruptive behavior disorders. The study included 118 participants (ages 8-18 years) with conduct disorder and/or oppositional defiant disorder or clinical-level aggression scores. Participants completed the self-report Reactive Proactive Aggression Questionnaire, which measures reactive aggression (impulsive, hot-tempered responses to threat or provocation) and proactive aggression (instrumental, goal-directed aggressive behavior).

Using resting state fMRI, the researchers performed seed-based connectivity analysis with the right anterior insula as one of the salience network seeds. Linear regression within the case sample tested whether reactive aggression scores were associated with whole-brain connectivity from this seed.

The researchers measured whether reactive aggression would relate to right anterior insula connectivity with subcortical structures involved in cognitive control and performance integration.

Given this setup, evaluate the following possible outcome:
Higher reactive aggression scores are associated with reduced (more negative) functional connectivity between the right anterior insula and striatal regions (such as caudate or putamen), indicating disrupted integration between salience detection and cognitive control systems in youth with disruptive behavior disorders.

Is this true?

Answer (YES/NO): NO